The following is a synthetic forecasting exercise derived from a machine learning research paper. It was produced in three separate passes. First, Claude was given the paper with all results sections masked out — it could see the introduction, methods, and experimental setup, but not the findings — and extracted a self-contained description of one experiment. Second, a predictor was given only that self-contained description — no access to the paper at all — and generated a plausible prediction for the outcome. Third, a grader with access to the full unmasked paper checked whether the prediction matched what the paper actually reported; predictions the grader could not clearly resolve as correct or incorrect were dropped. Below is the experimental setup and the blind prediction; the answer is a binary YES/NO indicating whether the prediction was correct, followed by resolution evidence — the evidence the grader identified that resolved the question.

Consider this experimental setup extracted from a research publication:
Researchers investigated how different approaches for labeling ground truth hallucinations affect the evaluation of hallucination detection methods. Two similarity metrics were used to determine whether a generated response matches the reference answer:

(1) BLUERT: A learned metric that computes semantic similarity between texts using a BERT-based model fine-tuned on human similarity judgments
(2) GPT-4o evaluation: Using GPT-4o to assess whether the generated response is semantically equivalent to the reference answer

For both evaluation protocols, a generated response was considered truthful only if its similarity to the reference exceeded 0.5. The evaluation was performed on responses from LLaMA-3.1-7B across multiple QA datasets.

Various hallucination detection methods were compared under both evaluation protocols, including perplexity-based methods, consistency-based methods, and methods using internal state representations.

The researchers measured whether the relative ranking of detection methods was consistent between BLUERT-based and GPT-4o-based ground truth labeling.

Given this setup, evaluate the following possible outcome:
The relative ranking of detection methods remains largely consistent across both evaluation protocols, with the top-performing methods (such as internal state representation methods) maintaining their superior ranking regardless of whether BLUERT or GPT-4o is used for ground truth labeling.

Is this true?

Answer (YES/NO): NO